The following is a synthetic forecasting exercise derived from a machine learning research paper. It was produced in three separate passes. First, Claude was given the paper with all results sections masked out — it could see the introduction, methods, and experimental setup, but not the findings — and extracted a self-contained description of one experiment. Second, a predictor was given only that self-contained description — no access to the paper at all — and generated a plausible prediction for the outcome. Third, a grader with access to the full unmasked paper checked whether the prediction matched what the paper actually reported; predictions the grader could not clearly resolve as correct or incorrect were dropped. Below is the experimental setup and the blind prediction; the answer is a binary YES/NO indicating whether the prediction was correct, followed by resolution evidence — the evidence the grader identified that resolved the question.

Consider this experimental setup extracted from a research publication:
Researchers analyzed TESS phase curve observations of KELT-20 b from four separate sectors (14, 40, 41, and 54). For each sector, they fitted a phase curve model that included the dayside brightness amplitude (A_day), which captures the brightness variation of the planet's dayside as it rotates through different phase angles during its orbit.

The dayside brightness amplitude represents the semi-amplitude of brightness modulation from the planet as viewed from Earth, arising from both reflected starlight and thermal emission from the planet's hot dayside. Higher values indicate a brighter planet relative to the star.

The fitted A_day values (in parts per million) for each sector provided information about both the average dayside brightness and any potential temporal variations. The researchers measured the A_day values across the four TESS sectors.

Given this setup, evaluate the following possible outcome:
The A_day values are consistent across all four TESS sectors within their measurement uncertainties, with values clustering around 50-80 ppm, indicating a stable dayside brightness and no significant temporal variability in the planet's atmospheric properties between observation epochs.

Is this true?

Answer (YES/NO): NO